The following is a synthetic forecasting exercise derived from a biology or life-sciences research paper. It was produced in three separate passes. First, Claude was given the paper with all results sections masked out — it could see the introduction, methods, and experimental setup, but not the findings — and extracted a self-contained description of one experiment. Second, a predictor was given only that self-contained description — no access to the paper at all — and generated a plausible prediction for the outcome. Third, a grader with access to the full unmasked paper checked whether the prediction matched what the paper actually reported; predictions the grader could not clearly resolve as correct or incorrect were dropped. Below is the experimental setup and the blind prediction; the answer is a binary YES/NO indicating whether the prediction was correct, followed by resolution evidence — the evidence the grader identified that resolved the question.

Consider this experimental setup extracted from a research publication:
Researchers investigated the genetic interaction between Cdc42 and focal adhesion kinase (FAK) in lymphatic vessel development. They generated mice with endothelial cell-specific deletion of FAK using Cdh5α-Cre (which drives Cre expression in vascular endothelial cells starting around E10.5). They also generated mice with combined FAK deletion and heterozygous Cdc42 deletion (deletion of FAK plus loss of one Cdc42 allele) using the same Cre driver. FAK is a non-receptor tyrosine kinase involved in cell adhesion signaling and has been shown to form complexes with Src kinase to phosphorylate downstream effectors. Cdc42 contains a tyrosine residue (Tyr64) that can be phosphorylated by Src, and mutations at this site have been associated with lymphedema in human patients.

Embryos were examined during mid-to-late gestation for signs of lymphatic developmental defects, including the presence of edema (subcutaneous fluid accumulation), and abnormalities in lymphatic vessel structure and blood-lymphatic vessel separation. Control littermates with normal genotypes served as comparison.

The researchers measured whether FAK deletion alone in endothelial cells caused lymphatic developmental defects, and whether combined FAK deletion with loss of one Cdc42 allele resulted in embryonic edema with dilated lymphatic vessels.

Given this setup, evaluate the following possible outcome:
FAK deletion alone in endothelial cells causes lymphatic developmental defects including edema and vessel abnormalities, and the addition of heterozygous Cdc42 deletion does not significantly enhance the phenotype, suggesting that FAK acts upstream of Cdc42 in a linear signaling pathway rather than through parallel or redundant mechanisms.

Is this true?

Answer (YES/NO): NO